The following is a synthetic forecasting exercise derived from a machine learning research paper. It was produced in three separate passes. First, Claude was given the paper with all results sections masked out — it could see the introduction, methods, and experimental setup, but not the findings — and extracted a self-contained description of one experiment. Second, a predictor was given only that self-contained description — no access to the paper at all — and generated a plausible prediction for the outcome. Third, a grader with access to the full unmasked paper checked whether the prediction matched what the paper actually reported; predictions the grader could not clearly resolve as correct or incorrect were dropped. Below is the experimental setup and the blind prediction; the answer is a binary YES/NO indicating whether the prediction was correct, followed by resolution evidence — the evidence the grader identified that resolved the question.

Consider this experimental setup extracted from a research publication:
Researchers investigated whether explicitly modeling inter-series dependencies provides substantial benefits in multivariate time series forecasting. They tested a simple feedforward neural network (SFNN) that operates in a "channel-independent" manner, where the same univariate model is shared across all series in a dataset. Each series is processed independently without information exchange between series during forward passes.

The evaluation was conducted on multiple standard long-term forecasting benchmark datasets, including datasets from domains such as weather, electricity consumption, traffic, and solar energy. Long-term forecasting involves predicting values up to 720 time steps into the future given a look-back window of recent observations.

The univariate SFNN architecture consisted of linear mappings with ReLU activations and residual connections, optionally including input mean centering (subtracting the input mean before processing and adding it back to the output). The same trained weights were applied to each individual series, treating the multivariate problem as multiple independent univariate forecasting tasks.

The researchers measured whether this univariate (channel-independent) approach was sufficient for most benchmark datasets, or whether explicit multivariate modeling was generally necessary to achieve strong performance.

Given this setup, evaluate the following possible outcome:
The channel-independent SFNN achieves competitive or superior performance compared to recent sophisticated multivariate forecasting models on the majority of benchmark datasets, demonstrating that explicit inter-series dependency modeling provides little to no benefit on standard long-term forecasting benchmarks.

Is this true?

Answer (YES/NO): YES